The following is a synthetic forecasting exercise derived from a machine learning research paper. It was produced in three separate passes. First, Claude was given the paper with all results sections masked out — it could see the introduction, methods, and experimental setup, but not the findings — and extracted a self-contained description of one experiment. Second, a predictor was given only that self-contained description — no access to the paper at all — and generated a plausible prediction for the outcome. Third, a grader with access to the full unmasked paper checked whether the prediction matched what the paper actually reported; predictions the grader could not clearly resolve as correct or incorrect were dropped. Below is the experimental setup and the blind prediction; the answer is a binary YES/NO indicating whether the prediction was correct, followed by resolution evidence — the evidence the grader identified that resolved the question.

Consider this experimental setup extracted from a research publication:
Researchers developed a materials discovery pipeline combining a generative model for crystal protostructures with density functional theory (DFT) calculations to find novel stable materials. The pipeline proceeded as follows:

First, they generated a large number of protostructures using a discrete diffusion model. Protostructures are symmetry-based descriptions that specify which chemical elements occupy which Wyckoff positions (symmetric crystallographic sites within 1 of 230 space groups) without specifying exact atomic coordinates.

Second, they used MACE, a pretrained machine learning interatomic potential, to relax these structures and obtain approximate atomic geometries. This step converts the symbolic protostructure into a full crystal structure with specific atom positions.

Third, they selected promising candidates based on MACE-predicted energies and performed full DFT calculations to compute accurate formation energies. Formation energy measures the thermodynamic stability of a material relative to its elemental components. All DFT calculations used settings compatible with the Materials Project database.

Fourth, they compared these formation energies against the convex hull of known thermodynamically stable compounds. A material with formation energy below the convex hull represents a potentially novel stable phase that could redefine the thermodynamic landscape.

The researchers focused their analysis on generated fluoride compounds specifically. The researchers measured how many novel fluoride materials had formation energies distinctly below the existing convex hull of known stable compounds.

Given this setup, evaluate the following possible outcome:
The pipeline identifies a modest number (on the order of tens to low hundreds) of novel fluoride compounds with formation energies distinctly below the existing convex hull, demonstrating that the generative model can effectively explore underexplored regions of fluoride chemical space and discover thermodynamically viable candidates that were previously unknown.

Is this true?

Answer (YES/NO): NO